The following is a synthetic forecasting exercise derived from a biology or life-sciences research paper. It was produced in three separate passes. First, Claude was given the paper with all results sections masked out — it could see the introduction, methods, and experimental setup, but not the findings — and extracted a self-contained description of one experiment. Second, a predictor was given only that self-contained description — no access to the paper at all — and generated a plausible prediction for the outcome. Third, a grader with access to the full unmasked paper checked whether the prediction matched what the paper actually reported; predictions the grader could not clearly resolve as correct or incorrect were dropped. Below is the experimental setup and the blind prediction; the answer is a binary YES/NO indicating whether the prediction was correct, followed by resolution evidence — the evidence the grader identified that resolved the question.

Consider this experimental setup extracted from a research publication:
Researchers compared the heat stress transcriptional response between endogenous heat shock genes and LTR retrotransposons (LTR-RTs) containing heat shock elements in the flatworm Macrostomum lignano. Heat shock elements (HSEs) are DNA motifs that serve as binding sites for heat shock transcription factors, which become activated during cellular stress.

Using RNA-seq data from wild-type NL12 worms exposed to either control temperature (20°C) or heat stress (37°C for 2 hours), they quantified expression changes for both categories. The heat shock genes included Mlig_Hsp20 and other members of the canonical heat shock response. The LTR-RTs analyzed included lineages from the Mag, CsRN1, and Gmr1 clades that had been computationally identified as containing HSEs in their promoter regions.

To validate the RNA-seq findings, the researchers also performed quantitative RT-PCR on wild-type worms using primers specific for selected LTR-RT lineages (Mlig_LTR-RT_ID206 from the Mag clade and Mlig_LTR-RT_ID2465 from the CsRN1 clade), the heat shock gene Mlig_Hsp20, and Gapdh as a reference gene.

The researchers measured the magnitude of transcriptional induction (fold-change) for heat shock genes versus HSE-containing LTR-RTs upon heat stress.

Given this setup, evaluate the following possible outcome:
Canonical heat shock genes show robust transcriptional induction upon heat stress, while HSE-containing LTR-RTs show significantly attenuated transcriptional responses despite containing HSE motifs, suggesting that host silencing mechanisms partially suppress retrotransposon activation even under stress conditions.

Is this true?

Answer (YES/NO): NO